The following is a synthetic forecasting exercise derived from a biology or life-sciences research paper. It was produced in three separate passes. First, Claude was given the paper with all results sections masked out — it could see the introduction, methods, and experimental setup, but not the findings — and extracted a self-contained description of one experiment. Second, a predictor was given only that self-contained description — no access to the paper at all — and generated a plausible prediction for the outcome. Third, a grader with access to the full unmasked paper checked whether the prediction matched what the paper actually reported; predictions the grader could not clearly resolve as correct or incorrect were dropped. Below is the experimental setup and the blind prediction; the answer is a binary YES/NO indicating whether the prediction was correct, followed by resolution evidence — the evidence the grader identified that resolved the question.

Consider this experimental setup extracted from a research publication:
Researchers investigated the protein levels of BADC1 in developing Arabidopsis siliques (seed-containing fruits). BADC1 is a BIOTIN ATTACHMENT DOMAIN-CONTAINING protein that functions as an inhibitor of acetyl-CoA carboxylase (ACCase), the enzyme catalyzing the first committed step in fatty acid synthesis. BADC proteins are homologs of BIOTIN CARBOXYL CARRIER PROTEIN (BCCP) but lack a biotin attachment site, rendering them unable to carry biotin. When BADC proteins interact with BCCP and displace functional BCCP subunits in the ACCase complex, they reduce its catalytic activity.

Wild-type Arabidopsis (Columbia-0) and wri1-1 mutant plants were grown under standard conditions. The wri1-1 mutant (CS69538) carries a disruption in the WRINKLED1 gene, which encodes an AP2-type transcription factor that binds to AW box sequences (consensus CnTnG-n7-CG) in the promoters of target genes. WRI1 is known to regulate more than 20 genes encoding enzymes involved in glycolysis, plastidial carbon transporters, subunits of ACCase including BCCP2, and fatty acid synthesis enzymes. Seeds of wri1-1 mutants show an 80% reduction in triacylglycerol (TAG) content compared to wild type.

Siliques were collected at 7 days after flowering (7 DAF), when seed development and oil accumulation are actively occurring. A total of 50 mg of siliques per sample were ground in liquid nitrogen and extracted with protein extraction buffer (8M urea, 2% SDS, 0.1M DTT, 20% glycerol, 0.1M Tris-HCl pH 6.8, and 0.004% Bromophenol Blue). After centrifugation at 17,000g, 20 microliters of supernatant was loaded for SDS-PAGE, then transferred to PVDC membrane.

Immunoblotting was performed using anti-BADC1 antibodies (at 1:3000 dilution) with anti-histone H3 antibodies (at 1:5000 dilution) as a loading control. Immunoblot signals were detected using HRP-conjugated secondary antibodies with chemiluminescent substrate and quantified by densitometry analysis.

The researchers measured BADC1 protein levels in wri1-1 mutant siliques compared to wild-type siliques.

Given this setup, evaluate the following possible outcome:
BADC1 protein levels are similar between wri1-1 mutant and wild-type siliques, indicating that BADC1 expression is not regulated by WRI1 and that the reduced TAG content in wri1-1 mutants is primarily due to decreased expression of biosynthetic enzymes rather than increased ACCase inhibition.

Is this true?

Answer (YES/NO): NO